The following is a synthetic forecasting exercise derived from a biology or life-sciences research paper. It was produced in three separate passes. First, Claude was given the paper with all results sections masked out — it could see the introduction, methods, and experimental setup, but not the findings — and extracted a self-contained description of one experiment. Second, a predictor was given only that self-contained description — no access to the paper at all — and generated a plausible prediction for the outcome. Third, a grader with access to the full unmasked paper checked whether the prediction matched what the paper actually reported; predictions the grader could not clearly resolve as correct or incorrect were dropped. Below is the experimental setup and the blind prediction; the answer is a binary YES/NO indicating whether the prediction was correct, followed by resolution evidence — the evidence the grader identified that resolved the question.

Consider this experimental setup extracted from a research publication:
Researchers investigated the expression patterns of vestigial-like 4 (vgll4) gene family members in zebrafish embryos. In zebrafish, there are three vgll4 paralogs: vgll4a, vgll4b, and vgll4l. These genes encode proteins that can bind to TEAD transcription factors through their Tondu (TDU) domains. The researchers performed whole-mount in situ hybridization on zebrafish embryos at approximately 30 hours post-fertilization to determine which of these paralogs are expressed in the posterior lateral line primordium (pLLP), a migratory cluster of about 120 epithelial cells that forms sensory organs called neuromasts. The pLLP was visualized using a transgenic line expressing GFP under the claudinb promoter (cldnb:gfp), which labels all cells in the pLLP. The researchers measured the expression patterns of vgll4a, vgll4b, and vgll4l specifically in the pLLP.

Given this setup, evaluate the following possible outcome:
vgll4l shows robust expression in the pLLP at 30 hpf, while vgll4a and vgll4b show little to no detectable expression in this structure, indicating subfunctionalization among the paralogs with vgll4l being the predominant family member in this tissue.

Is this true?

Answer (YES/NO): NO